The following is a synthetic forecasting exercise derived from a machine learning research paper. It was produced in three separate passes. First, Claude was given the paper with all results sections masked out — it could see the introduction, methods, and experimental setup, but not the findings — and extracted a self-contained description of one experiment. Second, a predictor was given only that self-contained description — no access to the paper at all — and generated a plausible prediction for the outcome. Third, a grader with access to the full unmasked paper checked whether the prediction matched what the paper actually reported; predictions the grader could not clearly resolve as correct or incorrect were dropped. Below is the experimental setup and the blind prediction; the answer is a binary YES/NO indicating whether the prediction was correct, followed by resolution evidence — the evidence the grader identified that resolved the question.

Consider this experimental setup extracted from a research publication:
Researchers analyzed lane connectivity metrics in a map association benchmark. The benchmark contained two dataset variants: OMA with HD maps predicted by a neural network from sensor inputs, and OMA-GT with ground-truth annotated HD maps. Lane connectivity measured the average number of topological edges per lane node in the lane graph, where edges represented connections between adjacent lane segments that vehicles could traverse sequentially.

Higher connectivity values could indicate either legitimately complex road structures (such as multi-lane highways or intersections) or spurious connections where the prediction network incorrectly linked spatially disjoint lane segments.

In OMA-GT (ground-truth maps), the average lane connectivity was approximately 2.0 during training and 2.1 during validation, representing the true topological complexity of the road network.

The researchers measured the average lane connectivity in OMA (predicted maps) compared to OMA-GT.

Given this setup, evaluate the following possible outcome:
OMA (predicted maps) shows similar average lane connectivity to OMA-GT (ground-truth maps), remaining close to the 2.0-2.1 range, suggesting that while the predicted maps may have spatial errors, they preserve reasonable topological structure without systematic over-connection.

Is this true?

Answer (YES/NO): NO